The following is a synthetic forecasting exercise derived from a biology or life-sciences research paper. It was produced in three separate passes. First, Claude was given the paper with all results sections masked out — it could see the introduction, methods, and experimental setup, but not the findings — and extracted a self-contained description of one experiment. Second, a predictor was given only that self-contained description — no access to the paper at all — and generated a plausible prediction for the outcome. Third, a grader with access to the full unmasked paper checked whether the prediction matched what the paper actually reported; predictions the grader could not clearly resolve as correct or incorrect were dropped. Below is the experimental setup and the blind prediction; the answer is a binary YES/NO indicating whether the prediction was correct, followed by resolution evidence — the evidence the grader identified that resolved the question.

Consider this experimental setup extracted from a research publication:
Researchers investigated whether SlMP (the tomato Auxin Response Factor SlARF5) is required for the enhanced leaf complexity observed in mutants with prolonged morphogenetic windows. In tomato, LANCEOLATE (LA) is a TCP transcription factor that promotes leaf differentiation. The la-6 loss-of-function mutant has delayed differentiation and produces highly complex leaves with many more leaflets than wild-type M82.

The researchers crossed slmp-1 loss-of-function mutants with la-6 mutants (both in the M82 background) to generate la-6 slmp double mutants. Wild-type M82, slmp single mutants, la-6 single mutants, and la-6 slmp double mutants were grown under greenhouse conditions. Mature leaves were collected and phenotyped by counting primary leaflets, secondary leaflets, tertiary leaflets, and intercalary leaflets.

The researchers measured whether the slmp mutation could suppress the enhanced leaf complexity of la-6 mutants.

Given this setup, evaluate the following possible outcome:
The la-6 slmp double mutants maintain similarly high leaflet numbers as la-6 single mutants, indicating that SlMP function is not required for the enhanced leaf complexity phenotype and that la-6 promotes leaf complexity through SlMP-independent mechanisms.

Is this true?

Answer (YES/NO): NO